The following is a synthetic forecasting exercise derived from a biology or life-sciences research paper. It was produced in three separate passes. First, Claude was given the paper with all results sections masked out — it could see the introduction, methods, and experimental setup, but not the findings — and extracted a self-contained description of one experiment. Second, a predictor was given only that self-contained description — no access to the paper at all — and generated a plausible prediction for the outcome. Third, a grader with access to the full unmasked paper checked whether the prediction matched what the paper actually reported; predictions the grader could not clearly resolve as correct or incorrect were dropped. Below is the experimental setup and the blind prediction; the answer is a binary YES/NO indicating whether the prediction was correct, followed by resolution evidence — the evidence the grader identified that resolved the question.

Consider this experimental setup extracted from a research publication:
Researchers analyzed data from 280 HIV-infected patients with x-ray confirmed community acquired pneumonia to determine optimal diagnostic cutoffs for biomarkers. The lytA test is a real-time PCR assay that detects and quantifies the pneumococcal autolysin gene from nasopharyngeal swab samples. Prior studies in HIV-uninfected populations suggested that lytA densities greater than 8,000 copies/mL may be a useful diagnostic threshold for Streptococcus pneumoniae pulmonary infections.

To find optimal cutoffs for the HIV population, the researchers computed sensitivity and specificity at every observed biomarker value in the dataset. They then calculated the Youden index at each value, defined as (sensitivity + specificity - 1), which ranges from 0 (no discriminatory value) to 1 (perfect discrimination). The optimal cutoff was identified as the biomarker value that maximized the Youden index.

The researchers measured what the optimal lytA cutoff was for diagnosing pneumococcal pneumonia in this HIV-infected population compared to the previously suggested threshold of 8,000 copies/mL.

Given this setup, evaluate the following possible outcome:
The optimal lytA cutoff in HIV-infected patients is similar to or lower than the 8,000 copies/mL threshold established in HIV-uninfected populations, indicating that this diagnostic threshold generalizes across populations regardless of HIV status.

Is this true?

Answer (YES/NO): NO